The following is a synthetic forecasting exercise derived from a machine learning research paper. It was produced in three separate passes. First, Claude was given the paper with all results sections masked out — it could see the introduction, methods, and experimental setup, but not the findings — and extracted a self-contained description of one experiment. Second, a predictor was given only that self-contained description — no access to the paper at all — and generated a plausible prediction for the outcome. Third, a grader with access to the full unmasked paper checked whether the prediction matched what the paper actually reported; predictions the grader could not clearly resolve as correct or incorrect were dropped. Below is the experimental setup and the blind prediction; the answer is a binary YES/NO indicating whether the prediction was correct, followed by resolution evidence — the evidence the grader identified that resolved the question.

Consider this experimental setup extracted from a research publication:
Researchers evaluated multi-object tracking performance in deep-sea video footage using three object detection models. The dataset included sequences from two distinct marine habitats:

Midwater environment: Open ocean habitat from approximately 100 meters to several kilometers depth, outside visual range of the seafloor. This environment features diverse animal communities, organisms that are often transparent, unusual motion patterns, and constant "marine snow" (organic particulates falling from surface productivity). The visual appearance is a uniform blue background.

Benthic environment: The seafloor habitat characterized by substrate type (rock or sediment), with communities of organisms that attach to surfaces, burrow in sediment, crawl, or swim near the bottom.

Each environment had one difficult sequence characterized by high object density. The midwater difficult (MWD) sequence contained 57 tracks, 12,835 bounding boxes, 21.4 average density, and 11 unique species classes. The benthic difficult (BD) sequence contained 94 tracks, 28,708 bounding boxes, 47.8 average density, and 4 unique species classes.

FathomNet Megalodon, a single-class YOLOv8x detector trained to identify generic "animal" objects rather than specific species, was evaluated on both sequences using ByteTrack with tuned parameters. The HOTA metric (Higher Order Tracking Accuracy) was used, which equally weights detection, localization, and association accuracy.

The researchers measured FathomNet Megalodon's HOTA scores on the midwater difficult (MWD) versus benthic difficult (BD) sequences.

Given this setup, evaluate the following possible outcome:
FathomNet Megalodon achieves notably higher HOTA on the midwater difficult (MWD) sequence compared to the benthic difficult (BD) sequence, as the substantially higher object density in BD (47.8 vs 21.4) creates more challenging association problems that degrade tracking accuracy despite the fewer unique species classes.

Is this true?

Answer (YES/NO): NO